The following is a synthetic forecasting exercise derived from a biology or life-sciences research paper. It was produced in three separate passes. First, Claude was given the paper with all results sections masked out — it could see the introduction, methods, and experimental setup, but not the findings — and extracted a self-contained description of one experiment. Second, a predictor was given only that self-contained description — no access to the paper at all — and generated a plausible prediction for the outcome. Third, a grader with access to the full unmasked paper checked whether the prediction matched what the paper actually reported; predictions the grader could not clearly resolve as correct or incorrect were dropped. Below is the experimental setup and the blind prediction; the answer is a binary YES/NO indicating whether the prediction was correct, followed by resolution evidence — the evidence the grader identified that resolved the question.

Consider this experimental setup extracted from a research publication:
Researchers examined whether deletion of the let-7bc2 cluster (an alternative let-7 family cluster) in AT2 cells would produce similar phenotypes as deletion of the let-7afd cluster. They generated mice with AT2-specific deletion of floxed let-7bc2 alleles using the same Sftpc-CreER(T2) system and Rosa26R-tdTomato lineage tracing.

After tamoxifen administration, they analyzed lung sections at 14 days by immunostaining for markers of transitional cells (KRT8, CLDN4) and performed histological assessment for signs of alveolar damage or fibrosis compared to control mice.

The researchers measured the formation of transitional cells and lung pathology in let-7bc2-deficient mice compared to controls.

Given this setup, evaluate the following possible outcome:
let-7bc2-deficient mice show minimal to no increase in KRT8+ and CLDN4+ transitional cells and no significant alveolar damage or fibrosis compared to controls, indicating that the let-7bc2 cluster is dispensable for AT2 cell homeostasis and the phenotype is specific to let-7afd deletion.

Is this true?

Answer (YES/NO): NO